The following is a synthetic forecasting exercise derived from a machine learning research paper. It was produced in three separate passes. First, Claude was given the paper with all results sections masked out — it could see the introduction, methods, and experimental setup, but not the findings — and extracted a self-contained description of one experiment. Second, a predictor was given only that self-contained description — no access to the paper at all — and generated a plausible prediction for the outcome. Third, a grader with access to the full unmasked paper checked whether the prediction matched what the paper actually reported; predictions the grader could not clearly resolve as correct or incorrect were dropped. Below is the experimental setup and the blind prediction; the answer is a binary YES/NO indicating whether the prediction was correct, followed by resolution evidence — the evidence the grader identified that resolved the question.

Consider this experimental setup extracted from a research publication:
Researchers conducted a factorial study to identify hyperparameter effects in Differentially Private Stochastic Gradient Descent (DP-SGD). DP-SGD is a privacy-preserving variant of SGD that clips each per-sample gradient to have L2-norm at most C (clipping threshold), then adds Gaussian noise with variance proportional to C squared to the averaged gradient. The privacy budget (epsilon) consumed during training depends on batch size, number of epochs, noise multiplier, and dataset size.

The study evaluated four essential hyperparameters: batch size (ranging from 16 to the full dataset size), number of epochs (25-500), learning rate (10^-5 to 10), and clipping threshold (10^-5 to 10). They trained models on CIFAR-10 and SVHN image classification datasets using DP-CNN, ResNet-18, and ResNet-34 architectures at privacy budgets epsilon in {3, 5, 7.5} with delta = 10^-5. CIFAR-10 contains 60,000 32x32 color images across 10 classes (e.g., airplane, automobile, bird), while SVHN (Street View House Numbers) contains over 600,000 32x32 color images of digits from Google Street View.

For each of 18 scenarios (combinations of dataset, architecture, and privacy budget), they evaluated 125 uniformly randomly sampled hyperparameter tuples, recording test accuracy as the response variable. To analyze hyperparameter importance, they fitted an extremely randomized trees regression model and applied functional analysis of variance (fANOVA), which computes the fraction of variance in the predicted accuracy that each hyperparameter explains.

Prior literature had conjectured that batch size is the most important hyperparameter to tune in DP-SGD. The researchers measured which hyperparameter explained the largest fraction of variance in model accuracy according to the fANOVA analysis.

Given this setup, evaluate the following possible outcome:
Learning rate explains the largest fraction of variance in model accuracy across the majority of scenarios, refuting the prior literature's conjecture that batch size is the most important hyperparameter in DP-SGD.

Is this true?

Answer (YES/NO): NO